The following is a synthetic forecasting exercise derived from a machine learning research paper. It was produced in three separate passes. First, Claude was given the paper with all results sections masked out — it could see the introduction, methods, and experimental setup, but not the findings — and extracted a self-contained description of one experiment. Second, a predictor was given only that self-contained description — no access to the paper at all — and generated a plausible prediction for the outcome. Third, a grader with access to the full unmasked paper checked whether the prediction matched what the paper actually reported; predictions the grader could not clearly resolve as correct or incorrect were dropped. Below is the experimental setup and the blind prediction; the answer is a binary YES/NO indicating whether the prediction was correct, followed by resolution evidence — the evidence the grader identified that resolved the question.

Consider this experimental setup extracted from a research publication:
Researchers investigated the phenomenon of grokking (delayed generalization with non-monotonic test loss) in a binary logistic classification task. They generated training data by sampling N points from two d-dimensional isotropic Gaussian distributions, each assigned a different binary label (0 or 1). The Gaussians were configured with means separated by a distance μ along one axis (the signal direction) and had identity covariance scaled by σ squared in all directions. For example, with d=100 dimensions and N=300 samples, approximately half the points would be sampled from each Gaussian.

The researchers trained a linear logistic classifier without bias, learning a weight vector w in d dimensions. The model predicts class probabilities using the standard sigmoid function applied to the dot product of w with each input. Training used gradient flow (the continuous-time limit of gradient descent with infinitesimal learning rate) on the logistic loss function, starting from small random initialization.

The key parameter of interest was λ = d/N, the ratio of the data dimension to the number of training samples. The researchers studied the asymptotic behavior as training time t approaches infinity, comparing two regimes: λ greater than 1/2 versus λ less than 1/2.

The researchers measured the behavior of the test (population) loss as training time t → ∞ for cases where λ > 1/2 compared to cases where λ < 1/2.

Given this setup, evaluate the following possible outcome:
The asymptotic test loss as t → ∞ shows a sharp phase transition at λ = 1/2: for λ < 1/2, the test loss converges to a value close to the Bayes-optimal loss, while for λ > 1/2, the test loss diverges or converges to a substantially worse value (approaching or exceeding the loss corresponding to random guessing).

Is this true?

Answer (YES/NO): YES